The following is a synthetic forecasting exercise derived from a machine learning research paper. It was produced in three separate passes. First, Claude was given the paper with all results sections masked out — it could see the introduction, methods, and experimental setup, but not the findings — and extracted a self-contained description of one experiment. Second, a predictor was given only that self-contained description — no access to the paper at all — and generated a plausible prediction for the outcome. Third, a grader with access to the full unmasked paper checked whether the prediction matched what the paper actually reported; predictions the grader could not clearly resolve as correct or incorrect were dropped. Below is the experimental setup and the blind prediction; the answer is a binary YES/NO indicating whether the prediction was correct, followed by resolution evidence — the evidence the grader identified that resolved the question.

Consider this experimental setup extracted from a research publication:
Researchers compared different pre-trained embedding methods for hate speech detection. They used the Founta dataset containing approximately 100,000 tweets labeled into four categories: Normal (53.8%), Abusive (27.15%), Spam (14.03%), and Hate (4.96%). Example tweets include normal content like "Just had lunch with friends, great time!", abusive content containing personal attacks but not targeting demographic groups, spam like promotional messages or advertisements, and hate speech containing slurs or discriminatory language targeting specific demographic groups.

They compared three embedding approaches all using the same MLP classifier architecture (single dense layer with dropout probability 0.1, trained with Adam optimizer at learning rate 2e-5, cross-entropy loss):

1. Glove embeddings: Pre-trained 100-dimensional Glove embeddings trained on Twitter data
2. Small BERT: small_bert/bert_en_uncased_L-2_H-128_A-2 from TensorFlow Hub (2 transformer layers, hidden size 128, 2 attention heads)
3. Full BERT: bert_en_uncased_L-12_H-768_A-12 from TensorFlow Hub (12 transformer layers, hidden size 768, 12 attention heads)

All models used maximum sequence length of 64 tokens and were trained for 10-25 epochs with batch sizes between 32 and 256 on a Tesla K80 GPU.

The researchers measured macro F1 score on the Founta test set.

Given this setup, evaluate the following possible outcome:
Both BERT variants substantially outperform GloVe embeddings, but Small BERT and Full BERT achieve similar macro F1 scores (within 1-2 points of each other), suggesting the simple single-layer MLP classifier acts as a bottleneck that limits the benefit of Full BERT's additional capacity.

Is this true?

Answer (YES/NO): YES